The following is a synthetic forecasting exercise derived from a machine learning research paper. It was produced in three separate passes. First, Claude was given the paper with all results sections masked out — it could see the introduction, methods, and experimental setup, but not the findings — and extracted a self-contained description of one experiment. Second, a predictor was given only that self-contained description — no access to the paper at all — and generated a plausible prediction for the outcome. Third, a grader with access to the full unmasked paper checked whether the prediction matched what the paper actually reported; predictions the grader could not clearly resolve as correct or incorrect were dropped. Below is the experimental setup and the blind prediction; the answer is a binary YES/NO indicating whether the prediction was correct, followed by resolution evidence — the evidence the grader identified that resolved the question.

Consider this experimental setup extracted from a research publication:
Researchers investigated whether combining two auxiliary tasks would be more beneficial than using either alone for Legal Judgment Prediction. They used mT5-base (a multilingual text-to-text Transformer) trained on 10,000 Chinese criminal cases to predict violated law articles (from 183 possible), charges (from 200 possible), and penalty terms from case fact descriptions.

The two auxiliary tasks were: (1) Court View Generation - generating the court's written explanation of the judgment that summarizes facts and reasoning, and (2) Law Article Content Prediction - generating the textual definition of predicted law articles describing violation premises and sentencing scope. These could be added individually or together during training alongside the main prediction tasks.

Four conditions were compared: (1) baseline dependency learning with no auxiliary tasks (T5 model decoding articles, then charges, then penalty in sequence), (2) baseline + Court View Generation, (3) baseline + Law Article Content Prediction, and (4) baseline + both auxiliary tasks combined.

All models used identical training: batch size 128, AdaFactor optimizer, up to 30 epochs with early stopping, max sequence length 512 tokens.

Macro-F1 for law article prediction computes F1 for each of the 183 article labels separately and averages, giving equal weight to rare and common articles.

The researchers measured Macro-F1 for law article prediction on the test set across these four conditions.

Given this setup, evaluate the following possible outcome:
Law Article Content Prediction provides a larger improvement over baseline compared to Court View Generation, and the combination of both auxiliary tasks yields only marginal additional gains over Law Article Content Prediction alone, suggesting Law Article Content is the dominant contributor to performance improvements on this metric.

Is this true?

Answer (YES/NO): NO